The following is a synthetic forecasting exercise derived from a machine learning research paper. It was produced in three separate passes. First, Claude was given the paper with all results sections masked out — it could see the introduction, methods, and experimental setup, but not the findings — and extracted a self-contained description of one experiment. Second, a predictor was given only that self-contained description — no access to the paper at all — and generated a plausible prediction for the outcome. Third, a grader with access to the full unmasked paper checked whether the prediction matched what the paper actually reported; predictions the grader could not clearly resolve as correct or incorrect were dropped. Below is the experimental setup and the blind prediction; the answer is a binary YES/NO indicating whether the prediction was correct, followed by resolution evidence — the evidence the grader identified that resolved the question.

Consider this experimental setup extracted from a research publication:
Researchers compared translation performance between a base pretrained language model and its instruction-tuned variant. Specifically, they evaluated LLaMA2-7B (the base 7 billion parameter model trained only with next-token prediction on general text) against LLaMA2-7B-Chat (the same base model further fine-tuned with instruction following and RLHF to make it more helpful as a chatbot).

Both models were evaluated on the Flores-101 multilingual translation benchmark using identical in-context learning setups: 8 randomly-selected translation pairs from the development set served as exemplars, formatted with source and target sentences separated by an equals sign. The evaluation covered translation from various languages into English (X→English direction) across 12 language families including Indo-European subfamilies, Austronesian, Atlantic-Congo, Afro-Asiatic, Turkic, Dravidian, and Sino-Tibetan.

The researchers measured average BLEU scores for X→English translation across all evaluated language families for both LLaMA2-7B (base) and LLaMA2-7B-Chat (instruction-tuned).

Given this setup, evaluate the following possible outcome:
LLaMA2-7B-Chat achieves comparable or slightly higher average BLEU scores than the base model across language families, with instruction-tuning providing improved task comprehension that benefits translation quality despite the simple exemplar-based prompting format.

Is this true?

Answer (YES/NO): NO